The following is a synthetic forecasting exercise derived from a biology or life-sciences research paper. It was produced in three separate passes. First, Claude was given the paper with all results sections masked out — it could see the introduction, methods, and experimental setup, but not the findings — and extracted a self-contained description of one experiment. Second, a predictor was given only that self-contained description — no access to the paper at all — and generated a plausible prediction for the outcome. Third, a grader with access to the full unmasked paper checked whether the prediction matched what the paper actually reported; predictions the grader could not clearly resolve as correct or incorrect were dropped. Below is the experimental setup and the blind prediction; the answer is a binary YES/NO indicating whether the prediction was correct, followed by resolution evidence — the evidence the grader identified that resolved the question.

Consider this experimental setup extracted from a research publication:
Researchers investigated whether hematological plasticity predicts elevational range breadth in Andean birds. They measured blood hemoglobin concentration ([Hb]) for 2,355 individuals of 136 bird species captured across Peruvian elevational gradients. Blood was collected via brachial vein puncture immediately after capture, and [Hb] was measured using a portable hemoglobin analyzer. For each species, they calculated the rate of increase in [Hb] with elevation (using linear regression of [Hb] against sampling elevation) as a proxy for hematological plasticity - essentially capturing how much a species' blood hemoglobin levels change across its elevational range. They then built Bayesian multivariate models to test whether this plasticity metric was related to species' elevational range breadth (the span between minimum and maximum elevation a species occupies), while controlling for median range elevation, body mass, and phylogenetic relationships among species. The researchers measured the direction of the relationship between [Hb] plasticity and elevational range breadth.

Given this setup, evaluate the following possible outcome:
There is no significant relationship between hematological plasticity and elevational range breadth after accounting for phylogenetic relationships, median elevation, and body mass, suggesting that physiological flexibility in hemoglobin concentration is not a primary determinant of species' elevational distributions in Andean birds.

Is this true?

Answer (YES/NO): NO